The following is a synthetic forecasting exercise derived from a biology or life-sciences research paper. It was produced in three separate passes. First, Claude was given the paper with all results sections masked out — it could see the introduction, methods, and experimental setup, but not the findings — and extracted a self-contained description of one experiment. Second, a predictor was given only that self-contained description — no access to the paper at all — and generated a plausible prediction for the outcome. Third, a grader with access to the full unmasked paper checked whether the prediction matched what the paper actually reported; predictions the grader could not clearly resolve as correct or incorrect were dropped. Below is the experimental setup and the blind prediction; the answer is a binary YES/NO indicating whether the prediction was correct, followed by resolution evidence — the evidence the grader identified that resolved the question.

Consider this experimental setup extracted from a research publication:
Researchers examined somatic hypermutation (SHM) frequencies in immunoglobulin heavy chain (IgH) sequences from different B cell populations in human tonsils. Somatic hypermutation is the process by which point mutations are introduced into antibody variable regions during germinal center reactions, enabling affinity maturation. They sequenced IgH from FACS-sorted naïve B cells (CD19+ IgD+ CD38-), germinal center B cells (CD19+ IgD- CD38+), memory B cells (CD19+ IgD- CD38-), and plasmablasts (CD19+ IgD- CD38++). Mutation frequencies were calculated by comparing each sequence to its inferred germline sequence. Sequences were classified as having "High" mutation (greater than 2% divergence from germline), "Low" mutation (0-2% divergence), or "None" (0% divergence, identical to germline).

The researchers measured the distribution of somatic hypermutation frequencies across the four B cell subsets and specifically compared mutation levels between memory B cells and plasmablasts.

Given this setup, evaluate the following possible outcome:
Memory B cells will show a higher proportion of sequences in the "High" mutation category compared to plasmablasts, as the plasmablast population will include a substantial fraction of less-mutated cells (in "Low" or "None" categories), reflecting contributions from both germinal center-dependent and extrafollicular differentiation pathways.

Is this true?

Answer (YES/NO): NO